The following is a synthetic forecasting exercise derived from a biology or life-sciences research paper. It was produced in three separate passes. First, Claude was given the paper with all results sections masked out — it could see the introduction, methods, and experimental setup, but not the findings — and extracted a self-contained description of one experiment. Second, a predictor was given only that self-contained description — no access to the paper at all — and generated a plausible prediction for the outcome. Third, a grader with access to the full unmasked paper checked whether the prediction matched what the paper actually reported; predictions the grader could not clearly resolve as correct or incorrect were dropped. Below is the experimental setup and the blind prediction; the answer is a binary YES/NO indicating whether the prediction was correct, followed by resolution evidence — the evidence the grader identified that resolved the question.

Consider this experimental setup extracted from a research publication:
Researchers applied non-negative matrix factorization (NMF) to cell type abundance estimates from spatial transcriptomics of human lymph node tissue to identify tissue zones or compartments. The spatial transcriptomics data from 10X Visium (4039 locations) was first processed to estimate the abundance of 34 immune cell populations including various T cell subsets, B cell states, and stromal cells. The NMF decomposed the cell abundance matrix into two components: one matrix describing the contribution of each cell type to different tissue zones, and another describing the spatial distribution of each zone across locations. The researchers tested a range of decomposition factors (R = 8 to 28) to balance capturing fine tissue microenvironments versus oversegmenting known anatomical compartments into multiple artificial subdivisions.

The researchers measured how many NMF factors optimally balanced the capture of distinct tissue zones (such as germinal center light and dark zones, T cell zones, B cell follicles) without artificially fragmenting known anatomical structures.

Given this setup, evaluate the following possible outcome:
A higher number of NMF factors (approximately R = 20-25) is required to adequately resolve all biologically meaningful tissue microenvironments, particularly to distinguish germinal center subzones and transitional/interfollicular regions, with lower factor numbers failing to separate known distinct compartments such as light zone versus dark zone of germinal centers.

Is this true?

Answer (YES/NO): NO